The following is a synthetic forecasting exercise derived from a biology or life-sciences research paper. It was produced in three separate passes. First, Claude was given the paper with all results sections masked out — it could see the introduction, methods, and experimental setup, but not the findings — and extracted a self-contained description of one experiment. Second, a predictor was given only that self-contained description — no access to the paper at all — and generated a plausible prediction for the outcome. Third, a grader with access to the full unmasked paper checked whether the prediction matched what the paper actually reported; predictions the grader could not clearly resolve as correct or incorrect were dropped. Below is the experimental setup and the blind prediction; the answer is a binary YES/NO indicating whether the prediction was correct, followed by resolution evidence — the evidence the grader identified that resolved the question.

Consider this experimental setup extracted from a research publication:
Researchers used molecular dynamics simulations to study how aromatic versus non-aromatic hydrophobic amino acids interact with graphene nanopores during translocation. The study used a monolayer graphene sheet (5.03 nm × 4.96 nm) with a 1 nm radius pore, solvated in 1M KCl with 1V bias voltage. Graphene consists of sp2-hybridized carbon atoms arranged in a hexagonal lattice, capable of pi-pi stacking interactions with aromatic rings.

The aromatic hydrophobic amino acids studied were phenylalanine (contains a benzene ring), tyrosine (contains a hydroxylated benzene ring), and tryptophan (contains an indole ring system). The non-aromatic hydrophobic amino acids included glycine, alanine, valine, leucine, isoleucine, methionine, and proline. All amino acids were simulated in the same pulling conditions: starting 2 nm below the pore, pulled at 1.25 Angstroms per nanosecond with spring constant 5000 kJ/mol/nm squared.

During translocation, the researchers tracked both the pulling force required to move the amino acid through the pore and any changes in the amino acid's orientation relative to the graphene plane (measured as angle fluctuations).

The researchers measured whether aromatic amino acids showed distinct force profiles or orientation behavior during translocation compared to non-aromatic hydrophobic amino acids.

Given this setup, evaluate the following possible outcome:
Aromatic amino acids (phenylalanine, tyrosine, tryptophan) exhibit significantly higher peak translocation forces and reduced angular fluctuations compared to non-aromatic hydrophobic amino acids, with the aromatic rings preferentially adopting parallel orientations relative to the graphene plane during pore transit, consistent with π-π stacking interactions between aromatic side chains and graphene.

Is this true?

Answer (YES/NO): NO